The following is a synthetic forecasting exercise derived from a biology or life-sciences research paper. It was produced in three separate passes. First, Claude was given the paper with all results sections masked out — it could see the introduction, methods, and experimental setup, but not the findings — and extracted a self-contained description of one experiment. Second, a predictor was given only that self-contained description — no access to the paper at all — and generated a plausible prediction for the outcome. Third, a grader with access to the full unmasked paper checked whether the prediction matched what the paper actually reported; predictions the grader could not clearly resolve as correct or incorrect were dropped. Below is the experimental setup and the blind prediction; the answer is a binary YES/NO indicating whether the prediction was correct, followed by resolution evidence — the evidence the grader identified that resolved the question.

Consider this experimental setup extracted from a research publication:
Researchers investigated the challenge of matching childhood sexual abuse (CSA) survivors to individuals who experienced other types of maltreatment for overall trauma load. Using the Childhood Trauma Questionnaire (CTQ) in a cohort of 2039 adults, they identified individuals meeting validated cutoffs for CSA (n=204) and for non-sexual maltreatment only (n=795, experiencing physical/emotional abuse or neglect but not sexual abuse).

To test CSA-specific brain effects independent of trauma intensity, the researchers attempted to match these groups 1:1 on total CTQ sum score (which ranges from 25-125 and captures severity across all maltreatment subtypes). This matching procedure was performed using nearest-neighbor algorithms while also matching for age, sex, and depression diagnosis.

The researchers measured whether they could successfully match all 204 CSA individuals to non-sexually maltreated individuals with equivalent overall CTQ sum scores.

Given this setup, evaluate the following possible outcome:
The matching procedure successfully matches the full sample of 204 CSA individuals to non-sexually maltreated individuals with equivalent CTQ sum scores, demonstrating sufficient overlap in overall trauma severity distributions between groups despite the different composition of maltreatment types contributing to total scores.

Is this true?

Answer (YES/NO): NO